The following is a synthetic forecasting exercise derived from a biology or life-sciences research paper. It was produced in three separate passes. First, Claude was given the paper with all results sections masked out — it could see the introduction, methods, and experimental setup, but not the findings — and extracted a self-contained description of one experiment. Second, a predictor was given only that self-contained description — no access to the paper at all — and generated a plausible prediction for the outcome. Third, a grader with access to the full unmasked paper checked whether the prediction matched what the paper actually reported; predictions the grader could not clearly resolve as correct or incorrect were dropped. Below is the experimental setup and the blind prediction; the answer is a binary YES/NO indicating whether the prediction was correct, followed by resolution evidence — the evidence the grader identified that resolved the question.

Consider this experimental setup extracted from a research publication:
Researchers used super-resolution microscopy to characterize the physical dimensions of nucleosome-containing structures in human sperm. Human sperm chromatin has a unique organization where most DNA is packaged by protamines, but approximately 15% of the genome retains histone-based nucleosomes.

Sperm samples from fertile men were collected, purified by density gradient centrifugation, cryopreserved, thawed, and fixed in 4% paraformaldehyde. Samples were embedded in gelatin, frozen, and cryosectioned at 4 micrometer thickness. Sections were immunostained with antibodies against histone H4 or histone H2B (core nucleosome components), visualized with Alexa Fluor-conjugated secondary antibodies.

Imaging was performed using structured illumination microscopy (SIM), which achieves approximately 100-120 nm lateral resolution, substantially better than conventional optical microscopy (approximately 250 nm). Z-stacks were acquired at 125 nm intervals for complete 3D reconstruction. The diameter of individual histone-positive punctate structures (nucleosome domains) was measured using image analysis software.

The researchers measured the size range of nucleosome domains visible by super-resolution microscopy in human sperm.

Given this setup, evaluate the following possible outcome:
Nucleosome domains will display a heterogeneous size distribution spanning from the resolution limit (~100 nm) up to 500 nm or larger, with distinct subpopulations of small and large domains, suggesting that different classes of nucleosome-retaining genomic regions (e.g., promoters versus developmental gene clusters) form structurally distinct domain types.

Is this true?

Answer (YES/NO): NO